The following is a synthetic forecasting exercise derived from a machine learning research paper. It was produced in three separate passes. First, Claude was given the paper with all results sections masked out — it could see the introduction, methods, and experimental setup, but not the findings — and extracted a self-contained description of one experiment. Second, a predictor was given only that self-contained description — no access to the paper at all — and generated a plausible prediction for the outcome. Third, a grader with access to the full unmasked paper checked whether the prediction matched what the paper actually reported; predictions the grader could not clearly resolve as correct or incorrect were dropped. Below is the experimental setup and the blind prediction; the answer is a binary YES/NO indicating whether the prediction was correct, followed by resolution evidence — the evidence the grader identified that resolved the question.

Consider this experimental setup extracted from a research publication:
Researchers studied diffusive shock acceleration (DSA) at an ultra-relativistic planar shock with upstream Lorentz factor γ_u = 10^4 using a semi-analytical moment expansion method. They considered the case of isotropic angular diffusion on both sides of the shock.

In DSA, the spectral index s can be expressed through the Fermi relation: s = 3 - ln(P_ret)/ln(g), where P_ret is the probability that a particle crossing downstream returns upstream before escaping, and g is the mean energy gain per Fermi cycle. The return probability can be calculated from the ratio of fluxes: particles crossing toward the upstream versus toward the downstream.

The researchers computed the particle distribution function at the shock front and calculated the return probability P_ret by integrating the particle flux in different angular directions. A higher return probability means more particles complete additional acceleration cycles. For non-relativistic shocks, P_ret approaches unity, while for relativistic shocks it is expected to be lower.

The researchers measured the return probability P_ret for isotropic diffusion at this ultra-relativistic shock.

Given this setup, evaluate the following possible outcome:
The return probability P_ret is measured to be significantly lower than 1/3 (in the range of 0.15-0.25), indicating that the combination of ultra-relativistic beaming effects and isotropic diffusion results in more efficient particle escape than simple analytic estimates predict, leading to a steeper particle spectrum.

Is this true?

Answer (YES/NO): NO